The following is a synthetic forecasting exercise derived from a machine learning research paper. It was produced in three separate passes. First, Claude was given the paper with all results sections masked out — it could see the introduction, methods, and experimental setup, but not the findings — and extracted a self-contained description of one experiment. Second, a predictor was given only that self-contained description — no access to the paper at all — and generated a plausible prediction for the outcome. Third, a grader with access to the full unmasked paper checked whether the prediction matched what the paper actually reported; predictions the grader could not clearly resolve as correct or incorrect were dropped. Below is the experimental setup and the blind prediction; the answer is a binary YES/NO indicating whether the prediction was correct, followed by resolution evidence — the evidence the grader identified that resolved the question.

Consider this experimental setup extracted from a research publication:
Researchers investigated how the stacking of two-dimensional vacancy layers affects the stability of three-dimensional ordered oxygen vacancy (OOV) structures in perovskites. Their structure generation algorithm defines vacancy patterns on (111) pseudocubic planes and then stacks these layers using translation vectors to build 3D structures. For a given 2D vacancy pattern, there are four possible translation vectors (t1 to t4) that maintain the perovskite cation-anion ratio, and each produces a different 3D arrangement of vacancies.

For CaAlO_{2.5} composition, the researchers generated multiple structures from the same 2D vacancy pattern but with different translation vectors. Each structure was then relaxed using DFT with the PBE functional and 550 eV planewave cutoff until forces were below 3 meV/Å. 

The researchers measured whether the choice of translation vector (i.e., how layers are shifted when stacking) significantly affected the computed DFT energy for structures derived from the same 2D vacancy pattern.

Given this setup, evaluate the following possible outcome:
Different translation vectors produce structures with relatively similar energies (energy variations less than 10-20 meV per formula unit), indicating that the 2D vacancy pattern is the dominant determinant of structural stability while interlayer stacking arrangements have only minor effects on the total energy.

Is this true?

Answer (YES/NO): NO